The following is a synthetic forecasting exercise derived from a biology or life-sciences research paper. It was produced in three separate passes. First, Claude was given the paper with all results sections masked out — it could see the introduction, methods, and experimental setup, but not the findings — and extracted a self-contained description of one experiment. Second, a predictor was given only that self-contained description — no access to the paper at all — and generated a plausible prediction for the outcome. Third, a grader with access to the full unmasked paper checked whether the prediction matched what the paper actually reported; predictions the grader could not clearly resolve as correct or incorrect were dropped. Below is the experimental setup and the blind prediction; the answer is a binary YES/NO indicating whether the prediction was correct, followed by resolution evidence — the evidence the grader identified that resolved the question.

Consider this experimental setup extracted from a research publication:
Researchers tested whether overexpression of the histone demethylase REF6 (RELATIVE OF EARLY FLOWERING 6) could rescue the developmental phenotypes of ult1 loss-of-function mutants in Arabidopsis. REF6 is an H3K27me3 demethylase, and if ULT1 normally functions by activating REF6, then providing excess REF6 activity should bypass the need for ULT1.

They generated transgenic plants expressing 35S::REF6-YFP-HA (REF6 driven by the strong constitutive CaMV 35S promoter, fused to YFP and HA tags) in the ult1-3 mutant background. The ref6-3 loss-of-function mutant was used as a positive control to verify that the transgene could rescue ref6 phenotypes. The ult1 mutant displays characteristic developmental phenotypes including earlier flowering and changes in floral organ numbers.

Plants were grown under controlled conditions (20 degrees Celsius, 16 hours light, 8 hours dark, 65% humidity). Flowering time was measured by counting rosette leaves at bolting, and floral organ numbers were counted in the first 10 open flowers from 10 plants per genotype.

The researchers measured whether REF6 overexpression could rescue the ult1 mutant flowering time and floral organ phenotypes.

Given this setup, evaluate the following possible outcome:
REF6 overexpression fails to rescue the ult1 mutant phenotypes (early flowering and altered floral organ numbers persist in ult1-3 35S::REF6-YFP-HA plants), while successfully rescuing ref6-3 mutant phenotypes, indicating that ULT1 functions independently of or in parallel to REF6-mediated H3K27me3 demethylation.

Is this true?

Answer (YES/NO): NO